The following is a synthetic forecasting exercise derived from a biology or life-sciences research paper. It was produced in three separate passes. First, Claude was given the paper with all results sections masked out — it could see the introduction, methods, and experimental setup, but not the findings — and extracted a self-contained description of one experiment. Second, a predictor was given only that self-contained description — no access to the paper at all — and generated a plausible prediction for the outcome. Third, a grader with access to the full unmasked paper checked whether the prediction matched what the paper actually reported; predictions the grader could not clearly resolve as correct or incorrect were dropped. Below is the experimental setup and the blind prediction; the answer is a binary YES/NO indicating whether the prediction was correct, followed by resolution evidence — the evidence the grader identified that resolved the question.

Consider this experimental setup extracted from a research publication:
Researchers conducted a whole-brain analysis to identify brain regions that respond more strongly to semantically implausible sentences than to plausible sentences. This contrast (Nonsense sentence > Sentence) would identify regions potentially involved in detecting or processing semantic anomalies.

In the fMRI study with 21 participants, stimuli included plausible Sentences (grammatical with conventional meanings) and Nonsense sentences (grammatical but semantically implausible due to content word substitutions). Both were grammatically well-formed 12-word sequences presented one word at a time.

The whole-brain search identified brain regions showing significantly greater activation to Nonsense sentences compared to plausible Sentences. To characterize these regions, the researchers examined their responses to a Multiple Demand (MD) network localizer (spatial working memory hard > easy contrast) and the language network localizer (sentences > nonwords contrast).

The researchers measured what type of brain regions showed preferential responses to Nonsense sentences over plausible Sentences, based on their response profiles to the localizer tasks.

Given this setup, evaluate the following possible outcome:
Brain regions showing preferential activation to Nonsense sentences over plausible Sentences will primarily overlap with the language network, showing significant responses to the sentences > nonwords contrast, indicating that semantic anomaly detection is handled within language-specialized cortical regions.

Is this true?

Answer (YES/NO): NO